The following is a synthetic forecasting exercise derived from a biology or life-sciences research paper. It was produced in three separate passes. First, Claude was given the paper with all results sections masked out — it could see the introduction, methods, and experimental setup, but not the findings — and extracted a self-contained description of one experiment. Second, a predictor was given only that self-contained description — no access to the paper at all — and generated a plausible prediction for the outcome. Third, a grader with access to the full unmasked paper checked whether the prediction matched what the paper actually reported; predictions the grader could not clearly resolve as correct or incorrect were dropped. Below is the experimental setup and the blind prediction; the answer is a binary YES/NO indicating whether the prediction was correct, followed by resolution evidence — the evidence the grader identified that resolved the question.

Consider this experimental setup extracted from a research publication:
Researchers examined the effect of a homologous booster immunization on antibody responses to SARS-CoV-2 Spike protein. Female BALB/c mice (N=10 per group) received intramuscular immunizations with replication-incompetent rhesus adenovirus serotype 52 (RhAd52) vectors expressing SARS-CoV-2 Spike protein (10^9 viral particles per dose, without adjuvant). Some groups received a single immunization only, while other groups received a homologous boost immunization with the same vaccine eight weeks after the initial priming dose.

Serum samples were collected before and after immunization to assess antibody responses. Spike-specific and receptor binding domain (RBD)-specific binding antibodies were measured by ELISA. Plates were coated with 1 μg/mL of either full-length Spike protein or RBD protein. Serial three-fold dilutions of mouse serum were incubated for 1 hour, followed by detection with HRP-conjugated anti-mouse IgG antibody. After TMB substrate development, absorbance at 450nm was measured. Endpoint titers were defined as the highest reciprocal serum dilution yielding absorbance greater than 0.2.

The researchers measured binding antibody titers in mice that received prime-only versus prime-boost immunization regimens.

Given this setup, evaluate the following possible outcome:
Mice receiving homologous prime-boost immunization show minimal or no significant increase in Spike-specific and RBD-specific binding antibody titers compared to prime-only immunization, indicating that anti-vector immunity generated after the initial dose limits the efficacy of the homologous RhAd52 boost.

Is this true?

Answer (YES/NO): NO